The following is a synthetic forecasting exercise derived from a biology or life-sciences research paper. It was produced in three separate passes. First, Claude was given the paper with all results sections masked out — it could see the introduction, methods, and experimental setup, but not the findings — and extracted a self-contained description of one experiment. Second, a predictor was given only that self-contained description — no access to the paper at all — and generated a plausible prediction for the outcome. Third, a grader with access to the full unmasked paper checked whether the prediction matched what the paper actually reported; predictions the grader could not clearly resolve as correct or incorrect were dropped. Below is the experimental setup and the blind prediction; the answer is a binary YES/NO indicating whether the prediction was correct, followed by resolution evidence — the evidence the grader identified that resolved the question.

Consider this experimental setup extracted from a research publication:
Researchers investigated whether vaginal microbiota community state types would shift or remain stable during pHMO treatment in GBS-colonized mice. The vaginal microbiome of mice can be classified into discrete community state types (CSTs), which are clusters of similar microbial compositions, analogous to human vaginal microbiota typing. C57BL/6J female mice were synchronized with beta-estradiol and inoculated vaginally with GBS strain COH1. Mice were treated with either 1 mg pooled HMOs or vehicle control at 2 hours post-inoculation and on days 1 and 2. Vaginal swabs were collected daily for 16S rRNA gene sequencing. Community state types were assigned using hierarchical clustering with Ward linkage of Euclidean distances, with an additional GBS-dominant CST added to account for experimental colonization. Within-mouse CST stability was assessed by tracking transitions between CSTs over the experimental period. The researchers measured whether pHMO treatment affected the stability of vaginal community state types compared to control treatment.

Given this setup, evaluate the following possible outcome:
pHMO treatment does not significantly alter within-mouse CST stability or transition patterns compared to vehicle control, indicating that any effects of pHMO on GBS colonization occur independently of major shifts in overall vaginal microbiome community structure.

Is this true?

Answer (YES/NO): NO